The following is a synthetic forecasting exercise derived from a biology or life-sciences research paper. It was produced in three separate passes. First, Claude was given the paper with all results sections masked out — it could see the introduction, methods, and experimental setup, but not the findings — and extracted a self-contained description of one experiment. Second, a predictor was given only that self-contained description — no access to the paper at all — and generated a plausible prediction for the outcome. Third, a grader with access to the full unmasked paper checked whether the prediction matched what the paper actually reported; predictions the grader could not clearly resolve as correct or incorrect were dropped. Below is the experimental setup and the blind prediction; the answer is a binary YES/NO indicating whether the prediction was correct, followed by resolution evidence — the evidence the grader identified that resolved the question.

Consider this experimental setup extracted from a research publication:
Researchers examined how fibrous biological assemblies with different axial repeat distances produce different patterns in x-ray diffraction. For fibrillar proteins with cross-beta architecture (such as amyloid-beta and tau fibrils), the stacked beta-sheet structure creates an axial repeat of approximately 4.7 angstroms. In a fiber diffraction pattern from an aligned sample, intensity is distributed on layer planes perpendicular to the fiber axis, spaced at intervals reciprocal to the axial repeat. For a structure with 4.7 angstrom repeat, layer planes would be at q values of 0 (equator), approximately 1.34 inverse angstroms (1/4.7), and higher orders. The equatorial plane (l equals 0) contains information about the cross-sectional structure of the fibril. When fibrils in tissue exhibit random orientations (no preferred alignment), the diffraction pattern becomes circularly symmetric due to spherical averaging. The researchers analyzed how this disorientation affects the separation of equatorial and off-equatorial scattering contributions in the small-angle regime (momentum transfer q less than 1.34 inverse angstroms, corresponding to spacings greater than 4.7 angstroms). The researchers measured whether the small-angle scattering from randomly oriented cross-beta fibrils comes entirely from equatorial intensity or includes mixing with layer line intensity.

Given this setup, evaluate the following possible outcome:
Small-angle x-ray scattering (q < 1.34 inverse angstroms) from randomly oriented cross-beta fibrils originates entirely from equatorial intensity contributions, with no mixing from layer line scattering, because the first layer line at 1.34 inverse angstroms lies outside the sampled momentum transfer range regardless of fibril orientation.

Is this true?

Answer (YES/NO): YES